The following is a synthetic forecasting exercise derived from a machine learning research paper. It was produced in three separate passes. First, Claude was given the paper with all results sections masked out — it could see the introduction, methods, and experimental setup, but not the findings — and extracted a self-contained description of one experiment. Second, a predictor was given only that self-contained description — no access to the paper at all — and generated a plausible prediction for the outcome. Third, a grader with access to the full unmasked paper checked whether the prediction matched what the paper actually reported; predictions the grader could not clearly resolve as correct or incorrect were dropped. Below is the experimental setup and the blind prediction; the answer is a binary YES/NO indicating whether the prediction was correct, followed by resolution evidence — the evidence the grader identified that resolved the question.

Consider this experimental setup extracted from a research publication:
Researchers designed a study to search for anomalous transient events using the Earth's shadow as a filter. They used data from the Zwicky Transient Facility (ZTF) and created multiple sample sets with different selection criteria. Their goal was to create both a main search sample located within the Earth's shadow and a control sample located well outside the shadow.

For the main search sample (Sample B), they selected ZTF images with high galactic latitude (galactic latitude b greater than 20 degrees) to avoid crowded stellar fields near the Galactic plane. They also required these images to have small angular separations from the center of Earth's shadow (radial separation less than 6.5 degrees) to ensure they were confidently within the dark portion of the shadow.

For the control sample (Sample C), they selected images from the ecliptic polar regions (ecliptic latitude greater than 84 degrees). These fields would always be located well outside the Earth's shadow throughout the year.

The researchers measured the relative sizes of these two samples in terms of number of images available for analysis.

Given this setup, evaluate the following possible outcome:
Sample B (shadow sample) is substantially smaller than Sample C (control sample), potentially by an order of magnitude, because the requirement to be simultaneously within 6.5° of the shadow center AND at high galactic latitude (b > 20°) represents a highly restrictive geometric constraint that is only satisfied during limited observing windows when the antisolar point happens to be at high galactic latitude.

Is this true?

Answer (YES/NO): NO